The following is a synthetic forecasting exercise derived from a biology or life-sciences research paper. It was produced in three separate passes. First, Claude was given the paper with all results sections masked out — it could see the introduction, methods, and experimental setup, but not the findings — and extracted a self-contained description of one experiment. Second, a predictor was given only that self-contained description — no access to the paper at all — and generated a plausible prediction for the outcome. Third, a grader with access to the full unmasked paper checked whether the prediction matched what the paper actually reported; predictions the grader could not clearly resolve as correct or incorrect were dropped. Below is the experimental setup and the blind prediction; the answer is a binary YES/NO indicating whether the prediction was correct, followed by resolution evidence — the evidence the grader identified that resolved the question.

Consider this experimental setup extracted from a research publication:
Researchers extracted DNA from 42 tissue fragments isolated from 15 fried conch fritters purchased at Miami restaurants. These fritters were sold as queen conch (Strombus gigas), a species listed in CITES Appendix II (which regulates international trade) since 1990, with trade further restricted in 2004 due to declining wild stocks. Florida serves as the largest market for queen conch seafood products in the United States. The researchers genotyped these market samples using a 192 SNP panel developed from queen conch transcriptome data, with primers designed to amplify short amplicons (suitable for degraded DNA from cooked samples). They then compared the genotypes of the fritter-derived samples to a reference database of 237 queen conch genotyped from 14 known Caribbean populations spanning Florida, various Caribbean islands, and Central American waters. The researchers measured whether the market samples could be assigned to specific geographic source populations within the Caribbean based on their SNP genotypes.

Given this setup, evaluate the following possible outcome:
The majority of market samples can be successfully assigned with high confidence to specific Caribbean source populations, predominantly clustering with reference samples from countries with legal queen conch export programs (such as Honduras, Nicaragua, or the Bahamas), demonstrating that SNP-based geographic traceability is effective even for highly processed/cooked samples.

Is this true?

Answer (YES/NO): NO